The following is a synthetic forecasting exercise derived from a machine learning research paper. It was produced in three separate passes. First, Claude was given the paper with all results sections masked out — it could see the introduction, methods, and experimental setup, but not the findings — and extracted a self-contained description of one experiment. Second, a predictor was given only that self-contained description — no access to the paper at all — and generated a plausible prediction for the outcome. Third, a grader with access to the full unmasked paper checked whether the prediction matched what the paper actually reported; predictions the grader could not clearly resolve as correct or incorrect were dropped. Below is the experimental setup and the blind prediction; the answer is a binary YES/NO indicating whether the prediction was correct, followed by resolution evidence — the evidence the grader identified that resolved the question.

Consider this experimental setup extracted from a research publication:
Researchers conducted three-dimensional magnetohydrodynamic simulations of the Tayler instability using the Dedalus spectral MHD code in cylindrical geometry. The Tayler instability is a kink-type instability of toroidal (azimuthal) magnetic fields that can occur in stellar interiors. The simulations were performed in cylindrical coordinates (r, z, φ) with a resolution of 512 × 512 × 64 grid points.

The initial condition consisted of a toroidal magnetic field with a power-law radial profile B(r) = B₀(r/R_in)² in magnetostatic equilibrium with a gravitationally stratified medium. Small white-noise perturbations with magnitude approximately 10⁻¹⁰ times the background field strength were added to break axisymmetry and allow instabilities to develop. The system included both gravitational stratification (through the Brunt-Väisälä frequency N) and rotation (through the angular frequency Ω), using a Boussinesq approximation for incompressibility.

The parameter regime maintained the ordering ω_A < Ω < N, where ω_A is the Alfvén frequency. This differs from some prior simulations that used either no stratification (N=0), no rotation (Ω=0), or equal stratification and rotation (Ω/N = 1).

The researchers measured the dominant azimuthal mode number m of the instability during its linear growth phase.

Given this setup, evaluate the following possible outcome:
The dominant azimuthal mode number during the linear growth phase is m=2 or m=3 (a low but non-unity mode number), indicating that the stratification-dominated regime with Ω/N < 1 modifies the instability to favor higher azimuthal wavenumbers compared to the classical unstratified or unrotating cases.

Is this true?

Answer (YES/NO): NO